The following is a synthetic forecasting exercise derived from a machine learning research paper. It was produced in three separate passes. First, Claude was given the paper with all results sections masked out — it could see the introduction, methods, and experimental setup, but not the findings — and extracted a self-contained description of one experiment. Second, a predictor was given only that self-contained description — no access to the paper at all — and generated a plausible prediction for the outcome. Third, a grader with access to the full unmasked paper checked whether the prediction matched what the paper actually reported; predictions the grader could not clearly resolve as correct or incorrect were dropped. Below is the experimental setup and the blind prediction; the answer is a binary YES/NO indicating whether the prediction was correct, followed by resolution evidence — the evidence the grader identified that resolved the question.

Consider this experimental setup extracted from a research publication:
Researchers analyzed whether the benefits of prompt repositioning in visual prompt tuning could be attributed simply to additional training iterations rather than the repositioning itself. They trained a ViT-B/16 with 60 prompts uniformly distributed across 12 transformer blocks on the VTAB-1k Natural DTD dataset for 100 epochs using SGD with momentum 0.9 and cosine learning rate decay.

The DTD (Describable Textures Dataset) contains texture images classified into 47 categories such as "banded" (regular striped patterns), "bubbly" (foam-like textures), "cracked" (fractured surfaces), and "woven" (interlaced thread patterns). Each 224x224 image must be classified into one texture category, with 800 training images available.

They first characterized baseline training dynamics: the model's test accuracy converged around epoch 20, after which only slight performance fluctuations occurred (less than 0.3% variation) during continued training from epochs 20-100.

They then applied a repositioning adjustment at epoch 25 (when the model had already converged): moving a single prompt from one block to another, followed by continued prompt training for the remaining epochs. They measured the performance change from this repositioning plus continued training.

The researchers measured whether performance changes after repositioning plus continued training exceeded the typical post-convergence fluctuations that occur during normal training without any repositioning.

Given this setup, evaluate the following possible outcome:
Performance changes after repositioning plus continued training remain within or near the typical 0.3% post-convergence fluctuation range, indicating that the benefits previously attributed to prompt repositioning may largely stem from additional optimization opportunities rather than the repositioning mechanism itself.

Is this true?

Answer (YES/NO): NO